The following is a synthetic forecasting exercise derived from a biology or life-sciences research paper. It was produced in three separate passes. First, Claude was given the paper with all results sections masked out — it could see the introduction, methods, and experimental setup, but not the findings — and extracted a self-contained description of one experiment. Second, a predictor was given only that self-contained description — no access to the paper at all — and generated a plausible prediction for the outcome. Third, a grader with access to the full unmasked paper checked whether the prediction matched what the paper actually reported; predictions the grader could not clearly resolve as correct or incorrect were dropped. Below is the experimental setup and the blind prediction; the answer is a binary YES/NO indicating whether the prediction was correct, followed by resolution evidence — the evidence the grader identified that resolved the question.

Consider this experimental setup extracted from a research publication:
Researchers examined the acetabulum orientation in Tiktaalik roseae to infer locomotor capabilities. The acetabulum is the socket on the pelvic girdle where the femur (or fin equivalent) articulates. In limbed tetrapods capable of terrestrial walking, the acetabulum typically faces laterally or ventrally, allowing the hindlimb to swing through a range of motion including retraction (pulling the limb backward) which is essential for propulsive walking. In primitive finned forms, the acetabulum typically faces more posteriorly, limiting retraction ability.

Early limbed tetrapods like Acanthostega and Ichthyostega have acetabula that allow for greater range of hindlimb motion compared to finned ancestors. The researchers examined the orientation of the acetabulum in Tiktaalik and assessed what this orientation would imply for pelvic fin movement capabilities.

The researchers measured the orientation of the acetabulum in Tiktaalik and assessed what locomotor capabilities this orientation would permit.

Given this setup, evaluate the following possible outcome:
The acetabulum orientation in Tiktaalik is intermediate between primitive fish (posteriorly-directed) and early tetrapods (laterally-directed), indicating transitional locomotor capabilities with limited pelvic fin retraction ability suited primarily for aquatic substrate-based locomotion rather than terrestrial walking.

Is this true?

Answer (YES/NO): NO